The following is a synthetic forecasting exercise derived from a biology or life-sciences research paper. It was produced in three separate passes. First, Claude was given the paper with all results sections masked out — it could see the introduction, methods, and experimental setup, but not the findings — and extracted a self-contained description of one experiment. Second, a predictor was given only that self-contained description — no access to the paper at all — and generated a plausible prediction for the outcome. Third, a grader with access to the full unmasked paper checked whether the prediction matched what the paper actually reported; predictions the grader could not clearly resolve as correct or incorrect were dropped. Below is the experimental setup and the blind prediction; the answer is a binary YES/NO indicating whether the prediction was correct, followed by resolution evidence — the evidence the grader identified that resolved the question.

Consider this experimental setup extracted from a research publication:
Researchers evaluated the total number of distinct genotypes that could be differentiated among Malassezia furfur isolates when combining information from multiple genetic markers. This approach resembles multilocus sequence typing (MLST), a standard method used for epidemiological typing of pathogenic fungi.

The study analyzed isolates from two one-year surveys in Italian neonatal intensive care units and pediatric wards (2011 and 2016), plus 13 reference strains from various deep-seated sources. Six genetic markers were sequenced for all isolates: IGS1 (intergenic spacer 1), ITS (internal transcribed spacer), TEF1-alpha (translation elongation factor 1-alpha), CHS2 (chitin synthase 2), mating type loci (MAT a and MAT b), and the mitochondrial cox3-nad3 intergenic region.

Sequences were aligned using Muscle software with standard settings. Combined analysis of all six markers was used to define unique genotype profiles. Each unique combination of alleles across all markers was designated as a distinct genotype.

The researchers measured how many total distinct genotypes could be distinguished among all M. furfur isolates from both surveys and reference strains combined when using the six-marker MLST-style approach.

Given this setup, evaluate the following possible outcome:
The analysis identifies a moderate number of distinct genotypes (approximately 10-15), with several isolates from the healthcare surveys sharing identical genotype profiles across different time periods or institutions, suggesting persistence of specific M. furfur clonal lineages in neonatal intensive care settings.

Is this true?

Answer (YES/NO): NO